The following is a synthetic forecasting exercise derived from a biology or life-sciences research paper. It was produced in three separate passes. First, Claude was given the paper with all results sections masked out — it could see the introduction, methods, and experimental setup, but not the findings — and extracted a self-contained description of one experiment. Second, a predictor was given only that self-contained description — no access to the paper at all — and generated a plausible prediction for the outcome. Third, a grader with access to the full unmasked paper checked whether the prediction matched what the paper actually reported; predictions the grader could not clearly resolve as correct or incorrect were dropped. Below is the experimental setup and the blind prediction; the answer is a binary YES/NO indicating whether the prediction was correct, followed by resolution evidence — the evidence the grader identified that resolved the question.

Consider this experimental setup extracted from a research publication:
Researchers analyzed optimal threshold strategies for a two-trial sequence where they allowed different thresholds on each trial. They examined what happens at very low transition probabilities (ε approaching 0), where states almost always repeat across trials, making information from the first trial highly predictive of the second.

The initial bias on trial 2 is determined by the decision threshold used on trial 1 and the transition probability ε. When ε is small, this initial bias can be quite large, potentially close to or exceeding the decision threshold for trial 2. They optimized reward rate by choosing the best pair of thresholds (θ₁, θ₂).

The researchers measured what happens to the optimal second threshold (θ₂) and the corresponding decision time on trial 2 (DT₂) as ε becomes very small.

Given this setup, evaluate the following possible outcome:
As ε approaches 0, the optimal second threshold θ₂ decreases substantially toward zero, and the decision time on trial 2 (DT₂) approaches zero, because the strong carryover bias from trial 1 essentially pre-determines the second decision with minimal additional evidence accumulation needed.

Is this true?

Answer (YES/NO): NO